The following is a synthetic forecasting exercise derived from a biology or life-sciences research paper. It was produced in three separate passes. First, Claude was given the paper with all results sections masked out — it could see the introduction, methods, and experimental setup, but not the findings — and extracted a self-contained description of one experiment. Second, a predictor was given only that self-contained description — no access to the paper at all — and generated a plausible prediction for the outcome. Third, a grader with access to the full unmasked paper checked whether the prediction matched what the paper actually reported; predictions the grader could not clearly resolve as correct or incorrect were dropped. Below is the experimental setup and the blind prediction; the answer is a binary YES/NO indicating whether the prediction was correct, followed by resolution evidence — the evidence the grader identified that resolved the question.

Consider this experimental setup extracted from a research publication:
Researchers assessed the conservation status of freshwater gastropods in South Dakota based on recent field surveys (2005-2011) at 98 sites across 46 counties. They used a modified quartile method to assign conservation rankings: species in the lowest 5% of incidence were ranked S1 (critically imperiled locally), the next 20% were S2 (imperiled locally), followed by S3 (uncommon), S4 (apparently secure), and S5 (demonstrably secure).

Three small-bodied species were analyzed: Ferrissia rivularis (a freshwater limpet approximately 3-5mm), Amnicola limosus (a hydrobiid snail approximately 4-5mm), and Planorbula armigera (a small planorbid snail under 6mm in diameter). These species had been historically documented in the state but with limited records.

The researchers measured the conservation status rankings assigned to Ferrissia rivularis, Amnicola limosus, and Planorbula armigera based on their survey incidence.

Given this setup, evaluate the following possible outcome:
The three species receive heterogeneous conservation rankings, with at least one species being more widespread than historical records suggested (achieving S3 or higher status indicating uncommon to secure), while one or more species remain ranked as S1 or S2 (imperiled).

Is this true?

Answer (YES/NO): NO